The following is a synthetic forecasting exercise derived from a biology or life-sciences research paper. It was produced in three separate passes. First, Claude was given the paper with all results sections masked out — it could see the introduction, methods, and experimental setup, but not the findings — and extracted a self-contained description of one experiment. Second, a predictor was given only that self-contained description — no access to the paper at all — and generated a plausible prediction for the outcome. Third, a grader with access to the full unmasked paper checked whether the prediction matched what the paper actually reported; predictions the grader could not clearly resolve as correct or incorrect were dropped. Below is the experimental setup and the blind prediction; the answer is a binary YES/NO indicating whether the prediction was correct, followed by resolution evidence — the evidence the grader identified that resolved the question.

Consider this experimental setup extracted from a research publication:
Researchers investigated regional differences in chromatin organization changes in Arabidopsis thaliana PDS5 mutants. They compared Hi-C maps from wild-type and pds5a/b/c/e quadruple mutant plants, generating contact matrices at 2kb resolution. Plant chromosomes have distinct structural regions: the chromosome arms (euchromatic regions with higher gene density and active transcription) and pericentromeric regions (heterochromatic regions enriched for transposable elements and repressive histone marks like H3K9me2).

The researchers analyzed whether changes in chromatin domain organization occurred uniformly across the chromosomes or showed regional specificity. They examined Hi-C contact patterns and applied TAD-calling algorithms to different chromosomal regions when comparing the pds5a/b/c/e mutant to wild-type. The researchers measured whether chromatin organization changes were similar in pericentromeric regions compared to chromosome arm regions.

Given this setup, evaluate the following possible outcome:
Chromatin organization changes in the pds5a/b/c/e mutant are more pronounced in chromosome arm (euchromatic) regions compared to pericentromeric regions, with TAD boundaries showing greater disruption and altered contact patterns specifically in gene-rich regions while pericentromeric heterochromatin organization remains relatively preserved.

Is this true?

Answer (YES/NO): NO